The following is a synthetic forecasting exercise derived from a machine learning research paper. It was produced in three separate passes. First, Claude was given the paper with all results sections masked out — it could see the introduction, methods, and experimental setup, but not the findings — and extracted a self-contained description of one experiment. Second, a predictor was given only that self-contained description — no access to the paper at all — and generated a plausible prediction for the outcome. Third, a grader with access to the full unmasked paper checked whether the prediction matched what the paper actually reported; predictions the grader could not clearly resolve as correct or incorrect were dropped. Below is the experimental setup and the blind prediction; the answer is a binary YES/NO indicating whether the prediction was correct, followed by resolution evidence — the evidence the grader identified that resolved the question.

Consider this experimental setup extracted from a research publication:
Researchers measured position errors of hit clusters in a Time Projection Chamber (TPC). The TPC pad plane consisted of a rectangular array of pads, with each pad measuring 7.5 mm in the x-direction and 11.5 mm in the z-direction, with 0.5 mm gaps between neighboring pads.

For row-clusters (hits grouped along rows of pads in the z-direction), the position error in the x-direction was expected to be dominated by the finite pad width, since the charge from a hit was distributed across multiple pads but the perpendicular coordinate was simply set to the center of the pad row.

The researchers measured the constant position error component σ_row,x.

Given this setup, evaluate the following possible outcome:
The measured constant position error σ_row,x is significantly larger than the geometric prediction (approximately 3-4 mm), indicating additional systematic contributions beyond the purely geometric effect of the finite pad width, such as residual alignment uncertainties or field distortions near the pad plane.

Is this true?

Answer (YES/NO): NO